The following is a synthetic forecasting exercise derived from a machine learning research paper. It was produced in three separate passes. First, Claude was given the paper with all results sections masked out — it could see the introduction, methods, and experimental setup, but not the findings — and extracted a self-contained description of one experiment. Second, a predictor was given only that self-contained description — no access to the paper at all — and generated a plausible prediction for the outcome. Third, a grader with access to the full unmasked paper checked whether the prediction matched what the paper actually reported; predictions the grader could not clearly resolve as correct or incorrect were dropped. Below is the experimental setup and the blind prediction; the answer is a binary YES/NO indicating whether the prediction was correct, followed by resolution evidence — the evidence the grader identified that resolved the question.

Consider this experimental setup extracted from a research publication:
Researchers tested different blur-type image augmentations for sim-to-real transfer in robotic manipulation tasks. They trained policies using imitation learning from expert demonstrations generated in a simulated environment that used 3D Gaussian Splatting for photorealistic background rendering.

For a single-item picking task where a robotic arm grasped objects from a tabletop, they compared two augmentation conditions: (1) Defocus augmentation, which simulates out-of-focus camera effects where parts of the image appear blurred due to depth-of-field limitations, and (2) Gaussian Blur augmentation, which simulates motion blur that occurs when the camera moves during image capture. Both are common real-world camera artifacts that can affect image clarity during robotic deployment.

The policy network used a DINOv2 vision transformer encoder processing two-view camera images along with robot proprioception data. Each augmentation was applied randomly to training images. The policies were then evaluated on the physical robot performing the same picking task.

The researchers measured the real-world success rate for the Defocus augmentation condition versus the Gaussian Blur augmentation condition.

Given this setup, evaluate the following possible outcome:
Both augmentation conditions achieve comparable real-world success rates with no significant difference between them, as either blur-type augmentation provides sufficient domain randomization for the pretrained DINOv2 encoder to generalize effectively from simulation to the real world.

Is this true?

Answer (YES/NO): NO